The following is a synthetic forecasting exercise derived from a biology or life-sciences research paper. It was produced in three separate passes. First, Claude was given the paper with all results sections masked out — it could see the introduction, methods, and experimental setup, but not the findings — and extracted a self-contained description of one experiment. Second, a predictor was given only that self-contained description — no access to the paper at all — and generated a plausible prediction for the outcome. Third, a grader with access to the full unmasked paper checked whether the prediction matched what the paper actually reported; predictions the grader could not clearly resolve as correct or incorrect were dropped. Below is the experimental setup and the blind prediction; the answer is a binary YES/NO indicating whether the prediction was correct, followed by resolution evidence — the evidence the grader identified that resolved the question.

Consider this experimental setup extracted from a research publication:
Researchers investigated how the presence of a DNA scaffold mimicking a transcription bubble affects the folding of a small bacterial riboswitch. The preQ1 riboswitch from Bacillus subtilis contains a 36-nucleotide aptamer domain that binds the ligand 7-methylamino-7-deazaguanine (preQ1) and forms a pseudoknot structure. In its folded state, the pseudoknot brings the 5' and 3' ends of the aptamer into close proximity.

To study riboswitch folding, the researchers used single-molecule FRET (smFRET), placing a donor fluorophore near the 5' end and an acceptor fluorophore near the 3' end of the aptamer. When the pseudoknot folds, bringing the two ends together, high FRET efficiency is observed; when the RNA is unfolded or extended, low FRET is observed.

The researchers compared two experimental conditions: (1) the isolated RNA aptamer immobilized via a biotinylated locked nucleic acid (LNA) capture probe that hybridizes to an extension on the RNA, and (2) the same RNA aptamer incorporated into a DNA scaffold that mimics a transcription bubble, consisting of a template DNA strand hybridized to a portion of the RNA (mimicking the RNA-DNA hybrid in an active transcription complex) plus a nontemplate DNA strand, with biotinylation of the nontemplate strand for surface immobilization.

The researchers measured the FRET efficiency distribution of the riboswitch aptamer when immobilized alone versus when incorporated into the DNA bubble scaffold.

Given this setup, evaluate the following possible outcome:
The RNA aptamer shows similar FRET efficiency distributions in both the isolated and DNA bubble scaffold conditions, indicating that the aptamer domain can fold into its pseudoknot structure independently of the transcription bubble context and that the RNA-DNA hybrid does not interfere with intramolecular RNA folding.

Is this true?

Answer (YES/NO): NO